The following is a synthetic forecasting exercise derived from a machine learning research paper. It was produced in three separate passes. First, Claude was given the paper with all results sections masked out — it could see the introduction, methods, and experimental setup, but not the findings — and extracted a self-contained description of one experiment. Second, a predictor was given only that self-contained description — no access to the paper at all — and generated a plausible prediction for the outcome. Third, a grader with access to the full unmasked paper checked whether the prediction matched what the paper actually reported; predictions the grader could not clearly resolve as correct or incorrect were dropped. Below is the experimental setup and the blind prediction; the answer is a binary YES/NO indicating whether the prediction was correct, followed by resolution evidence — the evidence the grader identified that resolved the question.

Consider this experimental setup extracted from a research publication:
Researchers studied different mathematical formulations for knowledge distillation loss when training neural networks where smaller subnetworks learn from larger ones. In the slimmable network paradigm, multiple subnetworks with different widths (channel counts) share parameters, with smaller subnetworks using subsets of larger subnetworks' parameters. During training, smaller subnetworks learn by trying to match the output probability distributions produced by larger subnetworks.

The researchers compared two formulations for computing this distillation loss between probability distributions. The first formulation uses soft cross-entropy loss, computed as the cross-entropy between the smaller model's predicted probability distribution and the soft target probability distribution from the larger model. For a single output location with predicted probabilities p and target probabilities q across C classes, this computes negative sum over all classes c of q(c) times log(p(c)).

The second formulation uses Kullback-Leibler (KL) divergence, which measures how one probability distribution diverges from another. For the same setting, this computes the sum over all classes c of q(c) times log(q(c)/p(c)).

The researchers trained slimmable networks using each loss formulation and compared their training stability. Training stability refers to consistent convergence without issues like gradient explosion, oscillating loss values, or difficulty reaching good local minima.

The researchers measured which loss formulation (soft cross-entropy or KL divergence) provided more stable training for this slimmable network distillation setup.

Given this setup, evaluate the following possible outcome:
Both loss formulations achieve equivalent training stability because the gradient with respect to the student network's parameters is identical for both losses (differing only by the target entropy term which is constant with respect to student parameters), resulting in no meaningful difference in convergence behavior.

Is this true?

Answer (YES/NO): NO